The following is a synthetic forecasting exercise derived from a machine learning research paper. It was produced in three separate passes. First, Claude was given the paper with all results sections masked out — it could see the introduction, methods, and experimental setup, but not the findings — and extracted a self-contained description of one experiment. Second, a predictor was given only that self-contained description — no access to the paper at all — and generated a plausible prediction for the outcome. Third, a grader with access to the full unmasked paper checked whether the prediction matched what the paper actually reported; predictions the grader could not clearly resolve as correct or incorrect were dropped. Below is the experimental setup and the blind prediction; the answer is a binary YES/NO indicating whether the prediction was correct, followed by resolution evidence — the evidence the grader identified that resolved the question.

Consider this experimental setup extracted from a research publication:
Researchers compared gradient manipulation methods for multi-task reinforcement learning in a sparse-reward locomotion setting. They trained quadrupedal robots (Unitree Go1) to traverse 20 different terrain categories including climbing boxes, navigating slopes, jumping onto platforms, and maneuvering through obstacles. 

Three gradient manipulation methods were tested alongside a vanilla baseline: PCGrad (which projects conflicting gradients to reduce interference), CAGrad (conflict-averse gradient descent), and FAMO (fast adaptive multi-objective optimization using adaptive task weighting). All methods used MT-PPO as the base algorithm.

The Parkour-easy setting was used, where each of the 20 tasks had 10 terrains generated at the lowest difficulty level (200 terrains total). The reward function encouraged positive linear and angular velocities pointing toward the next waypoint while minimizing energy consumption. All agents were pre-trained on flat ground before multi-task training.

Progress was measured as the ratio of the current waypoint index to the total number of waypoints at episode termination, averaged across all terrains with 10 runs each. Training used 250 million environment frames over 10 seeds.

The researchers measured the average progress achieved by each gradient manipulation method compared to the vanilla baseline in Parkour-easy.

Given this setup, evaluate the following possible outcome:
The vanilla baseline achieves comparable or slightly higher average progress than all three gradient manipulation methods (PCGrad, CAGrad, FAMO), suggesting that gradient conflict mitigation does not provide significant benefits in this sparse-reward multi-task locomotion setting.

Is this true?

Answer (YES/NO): NO